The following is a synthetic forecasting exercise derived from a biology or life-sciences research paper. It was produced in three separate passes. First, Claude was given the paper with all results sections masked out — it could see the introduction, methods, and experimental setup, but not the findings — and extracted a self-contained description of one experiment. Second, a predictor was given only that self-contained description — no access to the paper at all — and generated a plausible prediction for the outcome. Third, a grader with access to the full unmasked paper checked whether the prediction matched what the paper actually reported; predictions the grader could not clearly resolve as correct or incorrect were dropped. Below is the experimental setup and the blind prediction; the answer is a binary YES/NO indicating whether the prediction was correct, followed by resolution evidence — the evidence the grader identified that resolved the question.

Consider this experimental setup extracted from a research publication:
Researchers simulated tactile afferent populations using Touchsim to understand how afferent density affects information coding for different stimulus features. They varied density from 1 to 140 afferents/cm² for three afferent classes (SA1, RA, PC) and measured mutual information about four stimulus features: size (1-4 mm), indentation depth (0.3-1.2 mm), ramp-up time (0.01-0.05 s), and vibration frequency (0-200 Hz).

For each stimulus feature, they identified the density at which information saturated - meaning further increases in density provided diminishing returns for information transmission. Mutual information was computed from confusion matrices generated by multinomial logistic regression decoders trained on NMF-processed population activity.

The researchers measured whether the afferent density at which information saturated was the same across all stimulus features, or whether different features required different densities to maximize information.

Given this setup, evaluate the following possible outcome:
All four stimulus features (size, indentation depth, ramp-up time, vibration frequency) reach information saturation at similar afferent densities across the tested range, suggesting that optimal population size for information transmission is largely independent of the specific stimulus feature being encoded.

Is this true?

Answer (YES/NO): NO